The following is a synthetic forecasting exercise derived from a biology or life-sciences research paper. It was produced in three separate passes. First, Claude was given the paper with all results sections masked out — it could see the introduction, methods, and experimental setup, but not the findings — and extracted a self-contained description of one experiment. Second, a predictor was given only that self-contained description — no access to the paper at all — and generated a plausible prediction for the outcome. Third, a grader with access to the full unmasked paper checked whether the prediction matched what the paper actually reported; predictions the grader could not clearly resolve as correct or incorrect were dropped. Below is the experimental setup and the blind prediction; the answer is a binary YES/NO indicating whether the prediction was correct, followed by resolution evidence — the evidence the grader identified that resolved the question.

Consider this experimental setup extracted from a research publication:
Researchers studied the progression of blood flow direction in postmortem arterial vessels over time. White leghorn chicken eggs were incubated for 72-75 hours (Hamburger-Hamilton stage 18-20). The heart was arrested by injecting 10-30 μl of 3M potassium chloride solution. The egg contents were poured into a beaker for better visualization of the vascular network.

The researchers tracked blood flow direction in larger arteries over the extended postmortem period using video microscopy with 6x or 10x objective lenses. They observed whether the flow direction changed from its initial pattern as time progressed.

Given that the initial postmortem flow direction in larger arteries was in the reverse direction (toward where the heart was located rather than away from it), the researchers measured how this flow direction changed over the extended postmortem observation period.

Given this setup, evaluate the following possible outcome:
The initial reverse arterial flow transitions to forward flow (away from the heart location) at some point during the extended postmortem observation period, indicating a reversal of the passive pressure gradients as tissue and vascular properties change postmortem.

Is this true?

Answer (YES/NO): YES